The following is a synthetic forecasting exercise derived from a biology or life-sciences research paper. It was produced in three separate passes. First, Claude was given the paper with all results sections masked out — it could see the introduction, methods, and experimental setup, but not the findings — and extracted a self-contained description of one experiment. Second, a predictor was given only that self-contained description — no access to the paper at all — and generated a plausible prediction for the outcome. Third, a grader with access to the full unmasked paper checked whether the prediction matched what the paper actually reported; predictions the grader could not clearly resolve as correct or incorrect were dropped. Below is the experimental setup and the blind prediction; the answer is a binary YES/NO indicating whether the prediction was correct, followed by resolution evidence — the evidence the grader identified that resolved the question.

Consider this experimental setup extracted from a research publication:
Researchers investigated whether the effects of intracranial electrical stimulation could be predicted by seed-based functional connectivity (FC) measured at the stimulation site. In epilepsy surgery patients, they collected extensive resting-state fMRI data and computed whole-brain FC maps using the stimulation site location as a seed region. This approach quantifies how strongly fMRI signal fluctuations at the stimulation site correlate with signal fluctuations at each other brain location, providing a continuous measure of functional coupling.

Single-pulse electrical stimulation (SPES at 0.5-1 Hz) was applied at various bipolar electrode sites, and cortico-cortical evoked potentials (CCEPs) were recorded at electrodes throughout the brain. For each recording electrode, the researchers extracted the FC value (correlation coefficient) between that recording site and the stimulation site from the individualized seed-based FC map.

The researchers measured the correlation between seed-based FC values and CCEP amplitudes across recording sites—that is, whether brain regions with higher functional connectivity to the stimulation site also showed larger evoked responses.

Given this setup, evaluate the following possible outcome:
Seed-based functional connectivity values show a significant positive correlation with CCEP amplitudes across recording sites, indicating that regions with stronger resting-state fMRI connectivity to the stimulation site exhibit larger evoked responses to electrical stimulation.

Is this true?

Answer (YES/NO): YES